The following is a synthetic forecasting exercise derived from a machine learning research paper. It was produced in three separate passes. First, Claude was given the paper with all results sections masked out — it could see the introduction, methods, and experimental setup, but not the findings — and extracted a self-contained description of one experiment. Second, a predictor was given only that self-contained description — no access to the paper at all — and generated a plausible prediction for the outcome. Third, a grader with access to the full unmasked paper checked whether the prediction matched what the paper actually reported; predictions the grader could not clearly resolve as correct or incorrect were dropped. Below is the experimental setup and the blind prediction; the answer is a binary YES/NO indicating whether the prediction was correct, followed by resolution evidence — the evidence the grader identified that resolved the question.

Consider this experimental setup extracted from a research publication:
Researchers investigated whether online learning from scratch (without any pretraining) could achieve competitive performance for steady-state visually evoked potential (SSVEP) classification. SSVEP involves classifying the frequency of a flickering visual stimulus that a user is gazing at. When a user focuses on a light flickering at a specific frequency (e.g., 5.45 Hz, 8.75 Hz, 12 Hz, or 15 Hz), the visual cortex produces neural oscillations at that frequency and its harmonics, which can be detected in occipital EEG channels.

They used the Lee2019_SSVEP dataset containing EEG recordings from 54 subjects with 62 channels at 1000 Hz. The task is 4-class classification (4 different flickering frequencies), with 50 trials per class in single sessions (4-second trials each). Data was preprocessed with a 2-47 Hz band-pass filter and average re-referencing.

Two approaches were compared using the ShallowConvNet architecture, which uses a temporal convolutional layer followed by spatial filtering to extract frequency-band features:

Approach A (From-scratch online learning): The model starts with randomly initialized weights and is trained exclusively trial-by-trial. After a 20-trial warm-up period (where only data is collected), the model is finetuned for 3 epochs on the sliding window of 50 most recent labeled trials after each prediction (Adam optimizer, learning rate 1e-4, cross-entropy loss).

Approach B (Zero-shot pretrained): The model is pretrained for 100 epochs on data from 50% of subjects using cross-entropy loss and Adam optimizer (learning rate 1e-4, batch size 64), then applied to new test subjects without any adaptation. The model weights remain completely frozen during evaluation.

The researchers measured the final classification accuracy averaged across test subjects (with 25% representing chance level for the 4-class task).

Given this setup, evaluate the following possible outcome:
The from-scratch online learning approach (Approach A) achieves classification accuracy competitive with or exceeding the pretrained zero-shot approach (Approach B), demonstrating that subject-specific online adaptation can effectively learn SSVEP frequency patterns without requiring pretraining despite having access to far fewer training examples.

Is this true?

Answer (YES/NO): NO